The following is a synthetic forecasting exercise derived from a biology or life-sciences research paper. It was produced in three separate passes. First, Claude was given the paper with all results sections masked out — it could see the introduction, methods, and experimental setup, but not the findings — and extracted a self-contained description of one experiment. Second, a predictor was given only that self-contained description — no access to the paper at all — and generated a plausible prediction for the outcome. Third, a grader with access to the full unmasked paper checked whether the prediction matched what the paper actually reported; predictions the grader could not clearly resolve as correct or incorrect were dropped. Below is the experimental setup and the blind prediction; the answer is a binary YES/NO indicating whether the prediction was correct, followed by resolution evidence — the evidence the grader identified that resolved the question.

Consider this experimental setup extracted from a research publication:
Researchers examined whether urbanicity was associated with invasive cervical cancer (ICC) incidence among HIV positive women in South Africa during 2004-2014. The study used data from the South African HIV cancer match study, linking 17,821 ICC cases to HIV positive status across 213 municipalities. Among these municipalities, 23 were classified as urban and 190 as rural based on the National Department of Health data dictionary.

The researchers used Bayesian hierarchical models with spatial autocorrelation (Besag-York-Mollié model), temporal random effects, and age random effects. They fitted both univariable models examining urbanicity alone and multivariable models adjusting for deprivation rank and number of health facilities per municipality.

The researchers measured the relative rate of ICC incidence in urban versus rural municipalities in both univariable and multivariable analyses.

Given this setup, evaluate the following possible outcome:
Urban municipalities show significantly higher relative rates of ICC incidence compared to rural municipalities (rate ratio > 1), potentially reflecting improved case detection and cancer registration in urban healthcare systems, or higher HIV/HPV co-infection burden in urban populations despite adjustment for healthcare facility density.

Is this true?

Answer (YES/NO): NO